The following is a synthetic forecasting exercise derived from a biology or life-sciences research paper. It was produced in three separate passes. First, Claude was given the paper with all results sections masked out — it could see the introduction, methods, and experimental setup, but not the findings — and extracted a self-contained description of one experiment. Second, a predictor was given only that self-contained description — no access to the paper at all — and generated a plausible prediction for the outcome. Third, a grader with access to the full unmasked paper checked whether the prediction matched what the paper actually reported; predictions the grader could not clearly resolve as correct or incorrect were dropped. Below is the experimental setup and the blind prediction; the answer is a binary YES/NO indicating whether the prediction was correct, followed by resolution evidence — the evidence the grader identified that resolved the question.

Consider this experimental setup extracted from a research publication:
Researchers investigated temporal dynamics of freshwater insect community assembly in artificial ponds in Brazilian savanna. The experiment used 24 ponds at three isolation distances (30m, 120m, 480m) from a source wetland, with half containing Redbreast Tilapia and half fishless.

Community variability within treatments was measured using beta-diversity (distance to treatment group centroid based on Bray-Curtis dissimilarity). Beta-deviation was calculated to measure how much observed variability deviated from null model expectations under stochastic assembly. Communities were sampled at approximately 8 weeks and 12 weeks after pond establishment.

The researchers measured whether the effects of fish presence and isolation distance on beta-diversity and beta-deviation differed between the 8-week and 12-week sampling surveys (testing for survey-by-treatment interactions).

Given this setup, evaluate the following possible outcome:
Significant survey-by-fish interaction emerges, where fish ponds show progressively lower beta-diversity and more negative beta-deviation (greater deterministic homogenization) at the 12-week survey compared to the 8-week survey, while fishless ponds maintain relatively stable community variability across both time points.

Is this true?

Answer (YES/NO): NO